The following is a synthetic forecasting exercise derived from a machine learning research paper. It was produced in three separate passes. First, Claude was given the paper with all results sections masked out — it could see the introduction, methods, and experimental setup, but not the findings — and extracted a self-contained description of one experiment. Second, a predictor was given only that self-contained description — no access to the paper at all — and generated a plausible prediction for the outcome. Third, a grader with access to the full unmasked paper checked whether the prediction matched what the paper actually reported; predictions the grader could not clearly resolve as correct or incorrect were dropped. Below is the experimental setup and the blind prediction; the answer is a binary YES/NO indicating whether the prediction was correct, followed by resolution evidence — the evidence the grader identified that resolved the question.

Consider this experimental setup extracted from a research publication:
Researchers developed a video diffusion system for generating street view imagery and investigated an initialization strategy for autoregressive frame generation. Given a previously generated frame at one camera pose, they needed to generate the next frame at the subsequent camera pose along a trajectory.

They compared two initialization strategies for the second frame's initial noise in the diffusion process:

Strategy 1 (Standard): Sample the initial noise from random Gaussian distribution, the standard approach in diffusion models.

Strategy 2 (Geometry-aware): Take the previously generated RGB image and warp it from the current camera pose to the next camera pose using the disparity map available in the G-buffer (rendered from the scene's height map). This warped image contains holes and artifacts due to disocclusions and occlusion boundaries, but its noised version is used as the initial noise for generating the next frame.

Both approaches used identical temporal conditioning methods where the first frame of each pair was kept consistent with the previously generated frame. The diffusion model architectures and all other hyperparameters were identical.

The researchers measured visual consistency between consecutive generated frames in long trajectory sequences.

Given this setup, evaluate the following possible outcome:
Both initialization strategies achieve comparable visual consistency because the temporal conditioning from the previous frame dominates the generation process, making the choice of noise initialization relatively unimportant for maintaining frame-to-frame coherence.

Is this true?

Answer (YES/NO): NO